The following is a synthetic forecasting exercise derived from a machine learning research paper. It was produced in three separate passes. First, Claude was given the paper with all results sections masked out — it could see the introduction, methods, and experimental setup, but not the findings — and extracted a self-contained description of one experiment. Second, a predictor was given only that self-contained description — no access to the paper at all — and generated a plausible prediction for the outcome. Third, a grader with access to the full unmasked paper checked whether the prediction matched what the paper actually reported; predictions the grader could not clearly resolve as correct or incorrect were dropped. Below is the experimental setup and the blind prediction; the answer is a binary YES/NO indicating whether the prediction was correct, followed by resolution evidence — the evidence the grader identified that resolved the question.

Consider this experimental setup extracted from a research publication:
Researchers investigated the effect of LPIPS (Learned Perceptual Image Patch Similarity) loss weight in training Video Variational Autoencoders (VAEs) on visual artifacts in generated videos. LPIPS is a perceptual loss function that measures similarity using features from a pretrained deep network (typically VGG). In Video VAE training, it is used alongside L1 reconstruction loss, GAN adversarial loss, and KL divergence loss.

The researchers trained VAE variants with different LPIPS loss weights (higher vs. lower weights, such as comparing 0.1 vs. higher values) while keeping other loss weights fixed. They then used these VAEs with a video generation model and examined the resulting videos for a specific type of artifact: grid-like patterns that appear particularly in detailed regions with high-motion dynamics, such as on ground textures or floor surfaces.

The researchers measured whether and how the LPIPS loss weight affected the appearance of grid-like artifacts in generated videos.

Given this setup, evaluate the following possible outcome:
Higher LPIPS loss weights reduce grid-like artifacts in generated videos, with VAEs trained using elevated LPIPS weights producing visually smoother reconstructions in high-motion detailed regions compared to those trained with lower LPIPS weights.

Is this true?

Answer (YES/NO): NO